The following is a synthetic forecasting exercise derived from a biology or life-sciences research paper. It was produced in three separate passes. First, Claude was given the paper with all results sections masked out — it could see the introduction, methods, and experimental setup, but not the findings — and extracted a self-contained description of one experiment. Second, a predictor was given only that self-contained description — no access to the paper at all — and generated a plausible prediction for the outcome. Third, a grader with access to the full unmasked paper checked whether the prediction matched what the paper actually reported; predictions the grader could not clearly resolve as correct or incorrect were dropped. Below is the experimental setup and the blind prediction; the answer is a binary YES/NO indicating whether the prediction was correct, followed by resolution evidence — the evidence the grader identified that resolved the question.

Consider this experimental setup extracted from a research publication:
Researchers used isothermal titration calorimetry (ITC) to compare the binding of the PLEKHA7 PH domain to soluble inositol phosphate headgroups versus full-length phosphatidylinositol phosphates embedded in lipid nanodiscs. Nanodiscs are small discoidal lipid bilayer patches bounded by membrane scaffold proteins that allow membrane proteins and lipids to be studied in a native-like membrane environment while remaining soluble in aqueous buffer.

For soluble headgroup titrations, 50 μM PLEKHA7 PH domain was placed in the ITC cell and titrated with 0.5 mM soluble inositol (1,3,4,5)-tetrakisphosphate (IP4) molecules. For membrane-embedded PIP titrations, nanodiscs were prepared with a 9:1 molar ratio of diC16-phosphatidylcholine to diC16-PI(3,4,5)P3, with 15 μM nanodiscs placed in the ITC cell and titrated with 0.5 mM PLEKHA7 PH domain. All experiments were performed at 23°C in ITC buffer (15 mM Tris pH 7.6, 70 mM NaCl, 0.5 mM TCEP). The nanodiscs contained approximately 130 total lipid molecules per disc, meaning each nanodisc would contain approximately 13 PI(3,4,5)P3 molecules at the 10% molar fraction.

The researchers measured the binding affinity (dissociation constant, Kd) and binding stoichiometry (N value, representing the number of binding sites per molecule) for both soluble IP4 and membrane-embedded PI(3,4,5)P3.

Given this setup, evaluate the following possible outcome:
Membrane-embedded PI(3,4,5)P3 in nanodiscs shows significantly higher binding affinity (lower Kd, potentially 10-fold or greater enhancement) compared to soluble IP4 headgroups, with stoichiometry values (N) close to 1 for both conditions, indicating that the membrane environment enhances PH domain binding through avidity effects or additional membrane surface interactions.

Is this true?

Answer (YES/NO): YES